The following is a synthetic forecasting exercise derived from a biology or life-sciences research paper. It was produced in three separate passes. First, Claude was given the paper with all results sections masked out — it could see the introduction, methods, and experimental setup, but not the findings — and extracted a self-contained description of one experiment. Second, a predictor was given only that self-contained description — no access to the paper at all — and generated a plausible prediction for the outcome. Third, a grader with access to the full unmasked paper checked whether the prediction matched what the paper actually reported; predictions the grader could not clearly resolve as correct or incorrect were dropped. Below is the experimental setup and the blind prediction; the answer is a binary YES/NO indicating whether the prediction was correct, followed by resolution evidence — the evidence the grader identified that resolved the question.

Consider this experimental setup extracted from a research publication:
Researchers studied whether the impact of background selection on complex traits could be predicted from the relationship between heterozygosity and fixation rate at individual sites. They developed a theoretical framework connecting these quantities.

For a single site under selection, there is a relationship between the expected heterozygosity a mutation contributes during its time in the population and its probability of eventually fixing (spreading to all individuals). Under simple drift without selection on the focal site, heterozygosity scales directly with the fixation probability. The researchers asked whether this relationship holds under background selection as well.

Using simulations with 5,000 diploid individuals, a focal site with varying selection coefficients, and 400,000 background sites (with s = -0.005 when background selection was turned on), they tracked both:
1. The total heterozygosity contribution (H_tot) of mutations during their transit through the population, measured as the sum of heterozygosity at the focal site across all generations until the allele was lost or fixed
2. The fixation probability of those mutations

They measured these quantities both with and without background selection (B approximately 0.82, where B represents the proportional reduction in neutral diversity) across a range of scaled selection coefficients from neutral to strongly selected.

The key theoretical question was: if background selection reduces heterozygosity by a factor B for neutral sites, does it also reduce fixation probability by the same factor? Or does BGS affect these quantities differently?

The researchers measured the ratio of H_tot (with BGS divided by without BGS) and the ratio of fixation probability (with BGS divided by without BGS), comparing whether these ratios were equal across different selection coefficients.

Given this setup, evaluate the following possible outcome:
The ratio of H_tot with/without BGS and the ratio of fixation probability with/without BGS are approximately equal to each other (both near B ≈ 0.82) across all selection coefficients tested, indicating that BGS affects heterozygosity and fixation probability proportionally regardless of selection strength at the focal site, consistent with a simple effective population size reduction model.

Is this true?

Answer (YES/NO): NO